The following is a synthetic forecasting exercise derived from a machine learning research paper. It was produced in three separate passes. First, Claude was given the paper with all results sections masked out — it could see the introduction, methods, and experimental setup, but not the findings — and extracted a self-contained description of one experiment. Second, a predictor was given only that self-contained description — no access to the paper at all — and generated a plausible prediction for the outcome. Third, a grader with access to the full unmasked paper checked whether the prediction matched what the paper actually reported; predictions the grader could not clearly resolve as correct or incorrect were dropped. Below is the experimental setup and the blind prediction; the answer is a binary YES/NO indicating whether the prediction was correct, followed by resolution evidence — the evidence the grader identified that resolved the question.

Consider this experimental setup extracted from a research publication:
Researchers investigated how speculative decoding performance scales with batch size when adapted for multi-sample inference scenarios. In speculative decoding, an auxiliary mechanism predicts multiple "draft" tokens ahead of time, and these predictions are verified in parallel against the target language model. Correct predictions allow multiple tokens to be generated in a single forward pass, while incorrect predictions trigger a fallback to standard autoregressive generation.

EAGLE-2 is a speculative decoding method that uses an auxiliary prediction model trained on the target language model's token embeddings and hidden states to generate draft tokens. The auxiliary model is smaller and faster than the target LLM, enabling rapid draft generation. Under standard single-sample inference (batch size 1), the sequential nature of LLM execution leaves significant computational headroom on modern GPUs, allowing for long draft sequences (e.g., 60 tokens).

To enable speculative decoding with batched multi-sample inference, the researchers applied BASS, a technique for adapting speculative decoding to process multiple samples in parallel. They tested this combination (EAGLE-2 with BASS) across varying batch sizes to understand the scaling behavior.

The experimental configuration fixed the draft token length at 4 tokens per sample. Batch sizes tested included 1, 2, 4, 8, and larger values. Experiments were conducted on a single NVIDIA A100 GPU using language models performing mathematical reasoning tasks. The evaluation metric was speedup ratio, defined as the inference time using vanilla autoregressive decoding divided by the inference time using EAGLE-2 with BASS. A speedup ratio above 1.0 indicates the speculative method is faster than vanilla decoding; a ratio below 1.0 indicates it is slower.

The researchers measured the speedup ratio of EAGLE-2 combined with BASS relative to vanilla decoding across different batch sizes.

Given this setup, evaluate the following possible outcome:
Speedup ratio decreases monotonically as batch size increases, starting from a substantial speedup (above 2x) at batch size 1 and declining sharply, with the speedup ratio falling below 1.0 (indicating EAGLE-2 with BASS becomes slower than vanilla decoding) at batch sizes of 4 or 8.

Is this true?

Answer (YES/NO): NO